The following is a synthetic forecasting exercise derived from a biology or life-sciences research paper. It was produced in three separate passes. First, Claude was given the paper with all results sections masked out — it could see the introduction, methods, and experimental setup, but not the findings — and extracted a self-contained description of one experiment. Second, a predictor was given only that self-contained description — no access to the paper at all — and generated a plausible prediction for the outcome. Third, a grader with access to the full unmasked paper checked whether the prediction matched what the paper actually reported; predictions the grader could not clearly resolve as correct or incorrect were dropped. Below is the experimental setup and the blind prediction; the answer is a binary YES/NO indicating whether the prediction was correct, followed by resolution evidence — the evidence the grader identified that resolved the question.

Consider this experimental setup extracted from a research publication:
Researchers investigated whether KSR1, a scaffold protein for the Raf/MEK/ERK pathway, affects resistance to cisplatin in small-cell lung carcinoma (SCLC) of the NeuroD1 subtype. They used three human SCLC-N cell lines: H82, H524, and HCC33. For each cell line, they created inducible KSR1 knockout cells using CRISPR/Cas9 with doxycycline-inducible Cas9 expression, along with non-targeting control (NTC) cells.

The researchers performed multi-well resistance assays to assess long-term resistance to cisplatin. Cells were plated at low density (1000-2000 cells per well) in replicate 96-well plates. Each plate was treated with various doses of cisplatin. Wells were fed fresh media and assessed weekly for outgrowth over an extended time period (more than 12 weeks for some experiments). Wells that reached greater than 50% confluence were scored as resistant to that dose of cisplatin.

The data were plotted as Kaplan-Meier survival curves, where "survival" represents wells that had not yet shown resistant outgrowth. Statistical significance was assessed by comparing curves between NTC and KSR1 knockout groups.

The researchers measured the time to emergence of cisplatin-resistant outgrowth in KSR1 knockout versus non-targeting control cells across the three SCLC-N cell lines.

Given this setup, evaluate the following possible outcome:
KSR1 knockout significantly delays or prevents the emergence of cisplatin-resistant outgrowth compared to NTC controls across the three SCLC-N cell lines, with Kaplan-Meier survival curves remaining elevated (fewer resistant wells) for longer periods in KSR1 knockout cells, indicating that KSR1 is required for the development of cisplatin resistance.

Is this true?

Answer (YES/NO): YES